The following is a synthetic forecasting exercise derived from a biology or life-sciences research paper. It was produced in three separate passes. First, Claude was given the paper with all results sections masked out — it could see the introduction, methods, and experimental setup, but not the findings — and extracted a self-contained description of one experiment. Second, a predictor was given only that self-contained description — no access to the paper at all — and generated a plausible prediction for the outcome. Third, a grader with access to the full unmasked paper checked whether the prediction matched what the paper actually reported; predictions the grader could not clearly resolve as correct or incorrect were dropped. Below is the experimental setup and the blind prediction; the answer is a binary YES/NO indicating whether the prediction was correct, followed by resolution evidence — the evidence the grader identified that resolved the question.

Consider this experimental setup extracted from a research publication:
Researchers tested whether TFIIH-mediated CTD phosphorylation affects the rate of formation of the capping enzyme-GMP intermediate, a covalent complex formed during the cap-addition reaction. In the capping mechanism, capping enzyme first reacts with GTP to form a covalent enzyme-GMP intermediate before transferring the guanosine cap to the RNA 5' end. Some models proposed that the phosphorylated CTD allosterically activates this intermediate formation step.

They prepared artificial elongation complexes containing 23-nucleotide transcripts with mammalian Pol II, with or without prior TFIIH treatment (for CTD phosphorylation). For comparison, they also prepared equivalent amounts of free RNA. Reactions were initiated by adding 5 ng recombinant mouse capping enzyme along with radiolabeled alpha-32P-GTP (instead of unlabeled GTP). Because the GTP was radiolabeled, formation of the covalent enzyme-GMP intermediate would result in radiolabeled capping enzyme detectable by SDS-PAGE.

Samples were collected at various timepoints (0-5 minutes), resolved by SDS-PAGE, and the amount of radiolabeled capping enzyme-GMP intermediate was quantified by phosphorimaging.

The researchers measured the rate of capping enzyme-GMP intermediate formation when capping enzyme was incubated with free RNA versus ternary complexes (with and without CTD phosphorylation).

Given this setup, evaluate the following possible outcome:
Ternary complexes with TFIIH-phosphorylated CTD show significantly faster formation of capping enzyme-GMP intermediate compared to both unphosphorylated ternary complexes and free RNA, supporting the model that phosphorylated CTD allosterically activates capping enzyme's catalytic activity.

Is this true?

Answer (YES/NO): NO